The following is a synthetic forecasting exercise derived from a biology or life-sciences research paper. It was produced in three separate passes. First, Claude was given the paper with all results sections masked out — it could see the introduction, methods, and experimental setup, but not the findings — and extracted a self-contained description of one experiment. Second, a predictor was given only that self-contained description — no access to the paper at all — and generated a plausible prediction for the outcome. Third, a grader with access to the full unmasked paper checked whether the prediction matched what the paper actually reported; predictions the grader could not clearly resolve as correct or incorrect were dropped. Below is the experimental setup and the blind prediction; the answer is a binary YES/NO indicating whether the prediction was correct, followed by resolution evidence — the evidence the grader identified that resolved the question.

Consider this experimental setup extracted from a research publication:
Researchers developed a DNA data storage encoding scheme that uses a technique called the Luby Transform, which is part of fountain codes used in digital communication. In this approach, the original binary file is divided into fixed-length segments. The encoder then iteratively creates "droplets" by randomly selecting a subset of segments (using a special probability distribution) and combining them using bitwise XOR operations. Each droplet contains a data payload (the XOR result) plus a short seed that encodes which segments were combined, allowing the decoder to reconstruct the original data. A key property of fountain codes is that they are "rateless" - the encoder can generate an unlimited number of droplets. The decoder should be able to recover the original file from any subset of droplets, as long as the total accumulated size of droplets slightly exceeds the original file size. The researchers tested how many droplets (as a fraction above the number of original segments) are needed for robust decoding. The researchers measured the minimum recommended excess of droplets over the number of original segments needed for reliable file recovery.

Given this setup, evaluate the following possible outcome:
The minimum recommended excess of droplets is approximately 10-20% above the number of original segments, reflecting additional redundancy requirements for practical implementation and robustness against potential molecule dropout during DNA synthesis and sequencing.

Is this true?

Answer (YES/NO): NO